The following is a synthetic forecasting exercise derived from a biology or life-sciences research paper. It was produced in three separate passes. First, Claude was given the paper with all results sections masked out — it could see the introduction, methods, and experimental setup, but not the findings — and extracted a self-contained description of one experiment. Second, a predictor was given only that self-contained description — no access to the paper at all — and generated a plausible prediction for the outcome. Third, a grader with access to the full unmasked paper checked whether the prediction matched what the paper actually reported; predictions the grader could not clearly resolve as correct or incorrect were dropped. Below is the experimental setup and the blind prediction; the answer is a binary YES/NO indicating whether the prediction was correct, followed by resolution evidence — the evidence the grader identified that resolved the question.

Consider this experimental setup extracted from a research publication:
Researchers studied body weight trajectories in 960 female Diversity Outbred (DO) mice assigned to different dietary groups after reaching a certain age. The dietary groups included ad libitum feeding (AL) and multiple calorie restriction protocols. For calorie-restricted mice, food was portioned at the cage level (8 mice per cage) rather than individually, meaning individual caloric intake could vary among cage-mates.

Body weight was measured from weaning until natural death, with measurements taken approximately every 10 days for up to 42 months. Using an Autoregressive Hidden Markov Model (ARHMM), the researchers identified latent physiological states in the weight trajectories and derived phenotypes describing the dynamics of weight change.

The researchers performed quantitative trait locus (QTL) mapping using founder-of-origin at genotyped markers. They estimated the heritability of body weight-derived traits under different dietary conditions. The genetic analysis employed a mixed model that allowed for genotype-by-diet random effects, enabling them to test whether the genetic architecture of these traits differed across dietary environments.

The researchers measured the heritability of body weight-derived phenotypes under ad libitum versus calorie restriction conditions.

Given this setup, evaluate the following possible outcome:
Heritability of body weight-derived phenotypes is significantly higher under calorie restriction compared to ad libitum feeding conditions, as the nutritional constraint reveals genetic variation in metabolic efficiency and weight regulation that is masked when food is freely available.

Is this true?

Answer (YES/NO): YES